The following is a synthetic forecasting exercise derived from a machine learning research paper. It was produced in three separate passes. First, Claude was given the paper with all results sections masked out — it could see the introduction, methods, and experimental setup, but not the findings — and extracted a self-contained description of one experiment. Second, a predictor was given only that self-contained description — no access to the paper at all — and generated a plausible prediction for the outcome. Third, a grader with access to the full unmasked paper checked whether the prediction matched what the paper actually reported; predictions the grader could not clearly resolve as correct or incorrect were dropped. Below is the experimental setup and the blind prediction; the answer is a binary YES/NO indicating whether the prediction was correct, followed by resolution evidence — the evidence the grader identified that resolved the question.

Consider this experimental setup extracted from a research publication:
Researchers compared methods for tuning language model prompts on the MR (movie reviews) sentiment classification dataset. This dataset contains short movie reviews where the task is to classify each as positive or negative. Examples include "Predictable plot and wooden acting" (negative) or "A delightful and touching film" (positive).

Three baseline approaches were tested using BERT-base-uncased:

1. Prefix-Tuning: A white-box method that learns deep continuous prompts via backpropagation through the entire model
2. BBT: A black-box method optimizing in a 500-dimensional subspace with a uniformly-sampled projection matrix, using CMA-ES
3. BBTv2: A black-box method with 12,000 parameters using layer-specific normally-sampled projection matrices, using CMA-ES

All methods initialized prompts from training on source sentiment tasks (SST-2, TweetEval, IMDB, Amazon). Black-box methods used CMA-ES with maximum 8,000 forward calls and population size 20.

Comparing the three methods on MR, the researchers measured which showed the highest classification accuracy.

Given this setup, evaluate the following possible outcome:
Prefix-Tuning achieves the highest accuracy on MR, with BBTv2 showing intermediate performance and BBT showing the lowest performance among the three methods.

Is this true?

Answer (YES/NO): YES